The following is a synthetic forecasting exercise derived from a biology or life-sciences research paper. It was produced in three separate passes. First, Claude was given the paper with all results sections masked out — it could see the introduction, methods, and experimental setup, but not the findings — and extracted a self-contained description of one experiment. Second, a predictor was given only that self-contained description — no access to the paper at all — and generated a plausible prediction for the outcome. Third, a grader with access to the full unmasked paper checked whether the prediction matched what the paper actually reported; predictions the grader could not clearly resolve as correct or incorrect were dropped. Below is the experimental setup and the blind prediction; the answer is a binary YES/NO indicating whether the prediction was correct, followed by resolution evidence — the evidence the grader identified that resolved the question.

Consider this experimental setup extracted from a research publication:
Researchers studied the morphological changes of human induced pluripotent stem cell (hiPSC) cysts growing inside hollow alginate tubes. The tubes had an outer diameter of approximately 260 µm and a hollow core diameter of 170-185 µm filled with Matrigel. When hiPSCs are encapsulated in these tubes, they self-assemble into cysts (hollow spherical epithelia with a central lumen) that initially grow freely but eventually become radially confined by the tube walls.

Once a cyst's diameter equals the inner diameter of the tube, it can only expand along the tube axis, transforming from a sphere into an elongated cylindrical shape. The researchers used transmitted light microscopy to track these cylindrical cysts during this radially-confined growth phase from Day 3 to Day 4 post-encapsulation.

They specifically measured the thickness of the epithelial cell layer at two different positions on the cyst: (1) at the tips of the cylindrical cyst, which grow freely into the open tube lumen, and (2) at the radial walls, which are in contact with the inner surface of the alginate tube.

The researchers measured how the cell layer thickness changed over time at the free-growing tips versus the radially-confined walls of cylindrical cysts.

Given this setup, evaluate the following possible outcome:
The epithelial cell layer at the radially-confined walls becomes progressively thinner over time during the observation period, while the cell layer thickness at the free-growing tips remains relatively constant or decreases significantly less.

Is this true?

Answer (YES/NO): NO